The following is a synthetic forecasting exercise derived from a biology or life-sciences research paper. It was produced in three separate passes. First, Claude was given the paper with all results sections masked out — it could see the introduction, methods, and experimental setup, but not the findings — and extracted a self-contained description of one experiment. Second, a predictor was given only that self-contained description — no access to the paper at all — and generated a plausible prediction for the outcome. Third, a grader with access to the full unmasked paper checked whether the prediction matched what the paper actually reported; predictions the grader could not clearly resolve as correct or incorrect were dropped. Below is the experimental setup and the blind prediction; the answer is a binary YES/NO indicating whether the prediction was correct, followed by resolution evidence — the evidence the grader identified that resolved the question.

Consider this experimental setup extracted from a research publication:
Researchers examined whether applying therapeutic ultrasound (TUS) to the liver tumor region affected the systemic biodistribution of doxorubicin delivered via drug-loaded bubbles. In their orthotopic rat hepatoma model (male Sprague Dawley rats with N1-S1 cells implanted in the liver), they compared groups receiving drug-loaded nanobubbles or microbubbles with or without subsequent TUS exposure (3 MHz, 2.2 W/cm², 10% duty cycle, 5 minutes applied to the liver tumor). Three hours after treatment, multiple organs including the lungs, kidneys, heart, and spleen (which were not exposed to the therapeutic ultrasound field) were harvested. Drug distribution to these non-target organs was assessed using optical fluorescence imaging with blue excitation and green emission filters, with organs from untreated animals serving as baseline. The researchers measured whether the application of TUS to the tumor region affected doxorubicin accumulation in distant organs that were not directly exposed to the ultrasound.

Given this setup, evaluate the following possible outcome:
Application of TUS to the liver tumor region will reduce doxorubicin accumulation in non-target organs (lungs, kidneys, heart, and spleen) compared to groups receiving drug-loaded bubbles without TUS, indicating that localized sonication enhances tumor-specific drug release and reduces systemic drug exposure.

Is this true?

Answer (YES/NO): NO